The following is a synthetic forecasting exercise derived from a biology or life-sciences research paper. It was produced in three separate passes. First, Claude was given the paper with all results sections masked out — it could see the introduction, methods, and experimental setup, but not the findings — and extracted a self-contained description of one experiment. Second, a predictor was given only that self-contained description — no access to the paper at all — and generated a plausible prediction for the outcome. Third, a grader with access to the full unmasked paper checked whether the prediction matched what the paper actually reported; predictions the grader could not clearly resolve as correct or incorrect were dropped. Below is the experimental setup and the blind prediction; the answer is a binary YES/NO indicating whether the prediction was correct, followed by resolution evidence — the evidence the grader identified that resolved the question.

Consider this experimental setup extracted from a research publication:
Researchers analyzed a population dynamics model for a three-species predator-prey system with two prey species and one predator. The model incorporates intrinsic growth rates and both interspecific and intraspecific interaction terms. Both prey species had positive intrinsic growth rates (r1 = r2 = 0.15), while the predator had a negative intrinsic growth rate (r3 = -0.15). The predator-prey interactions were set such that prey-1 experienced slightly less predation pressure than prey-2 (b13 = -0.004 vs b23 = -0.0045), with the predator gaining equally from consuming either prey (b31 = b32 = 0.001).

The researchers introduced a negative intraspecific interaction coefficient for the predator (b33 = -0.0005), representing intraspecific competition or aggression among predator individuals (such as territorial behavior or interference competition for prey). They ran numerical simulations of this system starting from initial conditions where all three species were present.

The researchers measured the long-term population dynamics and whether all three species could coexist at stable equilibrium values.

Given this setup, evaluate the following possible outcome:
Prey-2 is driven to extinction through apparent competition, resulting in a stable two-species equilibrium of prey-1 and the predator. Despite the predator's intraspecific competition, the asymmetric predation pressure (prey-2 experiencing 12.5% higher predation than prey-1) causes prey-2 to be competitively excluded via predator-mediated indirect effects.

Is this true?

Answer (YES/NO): NO